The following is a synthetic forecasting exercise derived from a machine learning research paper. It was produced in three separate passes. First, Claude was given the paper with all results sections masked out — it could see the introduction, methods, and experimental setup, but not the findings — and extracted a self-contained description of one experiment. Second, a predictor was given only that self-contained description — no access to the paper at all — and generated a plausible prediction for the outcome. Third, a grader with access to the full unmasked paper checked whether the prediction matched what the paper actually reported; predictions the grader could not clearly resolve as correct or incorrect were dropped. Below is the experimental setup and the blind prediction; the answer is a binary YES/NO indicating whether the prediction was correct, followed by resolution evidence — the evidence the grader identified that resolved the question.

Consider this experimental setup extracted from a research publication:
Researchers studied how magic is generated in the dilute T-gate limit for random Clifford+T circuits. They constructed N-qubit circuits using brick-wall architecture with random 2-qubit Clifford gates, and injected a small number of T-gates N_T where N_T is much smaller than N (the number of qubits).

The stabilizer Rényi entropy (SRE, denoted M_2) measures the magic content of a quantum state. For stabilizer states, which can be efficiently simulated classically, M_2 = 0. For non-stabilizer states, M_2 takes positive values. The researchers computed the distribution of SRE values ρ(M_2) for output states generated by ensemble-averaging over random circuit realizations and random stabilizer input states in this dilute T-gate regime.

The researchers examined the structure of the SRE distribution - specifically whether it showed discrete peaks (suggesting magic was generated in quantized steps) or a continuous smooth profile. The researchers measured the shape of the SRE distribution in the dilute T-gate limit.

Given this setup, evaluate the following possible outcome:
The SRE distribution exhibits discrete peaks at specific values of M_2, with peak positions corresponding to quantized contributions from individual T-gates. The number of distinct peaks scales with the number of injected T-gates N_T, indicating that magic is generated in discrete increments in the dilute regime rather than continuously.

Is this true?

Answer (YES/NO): YES